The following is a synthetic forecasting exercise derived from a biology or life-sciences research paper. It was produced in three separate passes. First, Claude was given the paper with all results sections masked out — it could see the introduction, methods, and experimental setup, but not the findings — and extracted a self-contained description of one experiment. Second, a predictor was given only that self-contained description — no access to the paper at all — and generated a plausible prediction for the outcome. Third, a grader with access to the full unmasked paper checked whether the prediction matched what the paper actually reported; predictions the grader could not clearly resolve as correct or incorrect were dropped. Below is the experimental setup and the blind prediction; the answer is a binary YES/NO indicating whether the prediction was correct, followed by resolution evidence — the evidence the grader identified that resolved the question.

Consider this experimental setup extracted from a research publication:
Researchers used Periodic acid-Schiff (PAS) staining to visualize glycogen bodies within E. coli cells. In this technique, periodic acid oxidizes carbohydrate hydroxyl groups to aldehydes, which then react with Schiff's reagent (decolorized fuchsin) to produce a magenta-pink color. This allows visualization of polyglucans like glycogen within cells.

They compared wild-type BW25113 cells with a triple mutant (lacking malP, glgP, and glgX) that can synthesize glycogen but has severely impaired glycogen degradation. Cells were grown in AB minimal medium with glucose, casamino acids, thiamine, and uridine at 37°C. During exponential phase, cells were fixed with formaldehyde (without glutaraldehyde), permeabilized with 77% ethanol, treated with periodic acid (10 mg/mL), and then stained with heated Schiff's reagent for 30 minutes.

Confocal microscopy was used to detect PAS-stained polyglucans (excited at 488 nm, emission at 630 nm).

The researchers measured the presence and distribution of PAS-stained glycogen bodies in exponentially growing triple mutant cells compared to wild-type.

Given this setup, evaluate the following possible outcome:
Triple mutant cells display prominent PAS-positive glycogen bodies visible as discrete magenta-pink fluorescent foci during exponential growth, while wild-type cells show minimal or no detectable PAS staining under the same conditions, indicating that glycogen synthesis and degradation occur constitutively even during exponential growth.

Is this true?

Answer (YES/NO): YES